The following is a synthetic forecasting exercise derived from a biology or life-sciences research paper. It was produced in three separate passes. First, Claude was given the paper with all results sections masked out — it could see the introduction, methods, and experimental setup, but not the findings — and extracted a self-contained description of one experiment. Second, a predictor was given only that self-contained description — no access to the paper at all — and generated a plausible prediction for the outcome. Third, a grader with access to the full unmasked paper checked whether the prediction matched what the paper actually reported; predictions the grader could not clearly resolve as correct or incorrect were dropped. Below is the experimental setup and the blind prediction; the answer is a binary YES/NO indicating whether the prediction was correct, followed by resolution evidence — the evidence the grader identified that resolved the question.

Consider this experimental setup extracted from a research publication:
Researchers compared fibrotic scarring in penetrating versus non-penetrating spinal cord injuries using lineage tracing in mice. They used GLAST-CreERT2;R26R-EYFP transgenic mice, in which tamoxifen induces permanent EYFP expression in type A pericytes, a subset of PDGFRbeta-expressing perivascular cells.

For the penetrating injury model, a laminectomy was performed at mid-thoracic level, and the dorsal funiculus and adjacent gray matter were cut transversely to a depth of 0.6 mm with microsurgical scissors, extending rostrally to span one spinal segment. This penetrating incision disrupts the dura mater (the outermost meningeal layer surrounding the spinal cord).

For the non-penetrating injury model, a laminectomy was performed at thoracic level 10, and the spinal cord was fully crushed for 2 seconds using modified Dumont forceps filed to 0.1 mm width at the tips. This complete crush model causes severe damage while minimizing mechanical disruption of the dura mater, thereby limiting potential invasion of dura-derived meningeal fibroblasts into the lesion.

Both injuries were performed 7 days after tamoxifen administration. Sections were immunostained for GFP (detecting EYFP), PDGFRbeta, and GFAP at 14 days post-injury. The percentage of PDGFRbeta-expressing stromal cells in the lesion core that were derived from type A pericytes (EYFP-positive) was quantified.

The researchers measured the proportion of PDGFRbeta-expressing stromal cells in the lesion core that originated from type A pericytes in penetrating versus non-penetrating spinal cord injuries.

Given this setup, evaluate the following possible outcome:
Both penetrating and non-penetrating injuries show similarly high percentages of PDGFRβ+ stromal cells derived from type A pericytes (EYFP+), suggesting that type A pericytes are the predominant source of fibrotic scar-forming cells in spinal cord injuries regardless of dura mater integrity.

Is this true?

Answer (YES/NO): YES